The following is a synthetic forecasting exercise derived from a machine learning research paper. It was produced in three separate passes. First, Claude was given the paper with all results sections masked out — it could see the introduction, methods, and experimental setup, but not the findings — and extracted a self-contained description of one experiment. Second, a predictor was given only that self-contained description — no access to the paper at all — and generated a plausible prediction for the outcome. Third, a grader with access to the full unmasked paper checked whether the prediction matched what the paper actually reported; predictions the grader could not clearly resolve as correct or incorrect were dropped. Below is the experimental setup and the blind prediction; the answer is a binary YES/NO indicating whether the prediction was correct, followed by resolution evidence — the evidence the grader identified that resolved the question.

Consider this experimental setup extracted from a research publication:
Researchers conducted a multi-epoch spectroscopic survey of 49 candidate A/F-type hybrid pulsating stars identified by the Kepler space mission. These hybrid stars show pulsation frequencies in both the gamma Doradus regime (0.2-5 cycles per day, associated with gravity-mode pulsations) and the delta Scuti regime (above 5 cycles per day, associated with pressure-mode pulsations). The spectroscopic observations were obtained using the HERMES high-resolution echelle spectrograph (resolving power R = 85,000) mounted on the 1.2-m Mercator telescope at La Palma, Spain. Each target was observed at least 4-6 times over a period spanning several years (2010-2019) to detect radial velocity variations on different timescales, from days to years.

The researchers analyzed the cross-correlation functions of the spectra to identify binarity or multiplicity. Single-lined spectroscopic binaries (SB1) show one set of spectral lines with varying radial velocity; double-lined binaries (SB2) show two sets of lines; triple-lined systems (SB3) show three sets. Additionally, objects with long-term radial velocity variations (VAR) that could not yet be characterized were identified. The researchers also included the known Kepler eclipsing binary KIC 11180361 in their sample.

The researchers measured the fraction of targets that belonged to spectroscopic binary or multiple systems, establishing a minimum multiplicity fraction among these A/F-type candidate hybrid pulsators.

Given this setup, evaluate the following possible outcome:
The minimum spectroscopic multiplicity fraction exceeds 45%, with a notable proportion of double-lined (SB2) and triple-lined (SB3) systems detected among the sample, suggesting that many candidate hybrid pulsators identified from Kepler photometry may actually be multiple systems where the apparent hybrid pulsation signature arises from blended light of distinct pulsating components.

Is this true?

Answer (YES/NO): NO